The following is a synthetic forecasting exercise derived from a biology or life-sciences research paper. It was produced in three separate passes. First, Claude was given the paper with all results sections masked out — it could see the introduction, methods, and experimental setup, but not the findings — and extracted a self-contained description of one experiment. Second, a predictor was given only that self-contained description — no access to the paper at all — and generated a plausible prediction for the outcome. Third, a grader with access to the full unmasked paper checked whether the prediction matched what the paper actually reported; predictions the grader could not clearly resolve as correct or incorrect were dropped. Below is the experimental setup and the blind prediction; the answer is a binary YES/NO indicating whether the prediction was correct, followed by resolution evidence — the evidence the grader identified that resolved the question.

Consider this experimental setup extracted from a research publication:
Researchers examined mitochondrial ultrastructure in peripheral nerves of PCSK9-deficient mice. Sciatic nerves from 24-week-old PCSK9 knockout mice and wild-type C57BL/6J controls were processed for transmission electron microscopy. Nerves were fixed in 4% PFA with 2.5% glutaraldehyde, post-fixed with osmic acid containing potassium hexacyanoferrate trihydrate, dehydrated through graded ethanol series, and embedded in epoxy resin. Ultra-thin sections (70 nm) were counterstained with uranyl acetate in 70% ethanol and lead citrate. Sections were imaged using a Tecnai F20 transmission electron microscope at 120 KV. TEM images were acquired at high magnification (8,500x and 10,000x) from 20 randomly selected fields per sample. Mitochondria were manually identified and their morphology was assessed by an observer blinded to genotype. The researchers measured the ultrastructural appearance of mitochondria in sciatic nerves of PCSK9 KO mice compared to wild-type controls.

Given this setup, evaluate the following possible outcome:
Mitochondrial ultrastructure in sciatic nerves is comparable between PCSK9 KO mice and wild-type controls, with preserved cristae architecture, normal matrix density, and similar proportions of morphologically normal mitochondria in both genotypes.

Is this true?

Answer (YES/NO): NO